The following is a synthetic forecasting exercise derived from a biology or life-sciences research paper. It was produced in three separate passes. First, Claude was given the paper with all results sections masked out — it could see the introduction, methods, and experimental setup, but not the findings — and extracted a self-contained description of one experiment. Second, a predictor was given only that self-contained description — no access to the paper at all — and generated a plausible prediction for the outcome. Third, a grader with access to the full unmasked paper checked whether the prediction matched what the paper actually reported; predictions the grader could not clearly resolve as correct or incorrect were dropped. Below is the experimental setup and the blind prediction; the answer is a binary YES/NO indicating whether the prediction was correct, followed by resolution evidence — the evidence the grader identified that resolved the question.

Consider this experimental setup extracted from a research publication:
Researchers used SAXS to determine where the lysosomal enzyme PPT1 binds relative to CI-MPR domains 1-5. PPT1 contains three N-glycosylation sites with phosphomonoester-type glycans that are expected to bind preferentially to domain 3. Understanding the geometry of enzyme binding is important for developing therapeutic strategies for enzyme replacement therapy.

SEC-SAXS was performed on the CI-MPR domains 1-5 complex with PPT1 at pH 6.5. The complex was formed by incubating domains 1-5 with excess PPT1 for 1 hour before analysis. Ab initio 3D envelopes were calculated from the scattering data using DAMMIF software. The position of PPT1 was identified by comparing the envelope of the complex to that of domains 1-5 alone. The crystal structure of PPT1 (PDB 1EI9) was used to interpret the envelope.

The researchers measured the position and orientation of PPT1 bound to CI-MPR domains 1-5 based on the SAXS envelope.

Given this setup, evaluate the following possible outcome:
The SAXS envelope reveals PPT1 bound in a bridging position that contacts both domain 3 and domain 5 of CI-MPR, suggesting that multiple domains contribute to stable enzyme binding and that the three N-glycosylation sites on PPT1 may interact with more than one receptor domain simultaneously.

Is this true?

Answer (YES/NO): NO